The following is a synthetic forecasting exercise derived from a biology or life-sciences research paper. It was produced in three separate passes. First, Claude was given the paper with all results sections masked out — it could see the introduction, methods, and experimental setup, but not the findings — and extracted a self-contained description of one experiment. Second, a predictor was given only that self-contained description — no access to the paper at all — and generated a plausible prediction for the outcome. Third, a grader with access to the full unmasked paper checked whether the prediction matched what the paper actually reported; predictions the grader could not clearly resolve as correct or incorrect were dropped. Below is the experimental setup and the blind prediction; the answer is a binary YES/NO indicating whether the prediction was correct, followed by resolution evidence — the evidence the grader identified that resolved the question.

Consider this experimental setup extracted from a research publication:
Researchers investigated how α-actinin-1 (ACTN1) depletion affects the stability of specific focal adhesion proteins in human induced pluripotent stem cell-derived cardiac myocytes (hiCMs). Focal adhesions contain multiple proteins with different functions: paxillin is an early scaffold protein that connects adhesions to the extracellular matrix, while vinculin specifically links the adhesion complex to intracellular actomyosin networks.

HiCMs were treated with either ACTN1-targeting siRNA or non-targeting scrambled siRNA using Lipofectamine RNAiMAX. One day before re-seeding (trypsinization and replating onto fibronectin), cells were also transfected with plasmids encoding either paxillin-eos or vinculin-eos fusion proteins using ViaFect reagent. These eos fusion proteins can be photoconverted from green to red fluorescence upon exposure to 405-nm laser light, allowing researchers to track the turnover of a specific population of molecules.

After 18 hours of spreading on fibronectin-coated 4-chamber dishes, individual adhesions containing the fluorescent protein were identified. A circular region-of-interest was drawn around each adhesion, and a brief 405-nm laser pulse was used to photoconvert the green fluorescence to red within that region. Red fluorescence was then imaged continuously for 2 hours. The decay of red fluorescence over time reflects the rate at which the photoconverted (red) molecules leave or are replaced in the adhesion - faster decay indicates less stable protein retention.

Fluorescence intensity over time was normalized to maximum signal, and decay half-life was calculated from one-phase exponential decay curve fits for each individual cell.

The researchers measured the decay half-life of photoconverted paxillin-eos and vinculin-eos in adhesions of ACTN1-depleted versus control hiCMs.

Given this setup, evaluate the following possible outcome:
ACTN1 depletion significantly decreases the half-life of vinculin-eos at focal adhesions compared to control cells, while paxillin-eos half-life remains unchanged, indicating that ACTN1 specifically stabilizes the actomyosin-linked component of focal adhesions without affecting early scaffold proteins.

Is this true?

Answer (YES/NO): YES